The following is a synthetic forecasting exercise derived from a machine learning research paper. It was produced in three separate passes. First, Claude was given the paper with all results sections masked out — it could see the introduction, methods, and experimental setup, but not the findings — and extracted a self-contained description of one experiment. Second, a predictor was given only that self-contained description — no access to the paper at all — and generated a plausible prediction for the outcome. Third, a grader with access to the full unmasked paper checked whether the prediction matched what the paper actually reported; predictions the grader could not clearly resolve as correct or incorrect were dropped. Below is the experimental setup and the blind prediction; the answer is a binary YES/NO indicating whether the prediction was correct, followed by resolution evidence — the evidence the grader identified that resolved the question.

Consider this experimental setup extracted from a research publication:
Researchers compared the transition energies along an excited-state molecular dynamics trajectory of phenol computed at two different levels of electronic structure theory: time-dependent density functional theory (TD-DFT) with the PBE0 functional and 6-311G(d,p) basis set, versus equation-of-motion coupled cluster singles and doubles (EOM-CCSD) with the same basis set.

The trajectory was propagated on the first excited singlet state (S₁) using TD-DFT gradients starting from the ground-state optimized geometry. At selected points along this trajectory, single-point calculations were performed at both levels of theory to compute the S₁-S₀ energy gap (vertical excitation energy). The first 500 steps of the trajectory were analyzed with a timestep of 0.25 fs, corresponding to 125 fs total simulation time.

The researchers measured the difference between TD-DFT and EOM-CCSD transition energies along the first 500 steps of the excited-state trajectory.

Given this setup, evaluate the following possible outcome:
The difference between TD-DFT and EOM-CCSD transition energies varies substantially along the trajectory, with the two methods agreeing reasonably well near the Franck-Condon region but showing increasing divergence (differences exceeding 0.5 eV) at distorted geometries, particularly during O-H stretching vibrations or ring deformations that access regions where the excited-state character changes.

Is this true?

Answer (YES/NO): NO